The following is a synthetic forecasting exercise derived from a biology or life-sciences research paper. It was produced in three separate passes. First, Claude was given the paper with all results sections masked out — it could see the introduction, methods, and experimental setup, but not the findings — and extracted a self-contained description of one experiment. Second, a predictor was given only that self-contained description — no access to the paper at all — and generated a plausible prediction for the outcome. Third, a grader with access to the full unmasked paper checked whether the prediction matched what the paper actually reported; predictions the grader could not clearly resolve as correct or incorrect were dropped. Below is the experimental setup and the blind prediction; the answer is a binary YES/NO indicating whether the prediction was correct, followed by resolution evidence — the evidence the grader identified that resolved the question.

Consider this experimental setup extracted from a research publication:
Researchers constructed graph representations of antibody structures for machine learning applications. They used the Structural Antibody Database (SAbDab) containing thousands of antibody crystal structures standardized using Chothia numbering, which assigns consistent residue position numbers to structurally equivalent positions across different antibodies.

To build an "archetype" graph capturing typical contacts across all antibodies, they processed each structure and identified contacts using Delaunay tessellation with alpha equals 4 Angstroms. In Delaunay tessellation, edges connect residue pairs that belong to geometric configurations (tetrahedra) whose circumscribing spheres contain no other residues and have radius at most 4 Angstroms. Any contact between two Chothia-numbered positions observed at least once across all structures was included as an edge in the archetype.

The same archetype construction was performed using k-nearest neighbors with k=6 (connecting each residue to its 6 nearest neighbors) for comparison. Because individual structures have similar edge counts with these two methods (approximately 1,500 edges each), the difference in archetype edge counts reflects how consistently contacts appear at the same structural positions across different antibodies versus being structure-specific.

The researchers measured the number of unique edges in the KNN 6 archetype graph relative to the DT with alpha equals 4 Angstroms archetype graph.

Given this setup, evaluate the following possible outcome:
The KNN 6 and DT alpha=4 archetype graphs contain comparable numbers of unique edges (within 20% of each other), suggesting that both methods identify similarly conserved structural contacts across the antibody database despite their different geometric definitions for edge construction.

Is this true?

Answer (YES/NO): NO